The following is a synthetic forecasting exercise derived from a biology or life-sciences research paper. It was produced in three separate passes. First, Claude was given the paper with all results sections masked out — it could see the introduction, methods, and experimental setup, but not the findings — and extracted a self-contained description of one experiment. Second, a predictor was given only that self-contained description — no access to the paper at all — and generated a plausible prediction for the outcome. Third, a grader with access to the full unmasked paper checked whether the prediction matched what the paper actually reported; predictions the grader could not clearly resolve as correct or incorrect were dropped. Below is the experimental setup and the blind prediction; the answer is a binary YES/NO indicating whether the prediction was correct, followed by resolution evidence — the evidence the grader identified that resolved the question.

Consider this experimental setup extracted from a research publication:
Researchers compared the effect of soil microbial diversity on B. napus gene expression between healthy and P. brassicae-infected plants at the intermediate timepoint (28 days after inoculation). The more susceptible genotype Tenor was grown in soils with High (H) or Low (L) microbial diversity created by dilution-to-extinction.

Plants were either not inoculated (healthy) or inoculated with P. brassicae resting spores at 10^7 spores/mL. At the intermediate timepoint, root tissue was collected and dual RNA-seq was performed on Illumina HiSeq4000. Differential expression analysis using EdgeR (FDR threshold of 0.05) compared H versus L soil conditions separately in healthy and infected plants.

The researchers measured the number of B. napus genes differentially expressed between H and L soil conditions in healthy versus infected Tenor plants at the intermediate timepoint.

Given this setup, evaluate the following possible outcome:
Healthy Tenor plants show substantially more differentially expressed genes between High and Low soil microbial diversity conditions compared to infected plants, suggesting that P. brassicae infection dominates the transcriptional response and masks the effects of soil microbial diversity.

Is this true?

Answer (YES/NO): YES